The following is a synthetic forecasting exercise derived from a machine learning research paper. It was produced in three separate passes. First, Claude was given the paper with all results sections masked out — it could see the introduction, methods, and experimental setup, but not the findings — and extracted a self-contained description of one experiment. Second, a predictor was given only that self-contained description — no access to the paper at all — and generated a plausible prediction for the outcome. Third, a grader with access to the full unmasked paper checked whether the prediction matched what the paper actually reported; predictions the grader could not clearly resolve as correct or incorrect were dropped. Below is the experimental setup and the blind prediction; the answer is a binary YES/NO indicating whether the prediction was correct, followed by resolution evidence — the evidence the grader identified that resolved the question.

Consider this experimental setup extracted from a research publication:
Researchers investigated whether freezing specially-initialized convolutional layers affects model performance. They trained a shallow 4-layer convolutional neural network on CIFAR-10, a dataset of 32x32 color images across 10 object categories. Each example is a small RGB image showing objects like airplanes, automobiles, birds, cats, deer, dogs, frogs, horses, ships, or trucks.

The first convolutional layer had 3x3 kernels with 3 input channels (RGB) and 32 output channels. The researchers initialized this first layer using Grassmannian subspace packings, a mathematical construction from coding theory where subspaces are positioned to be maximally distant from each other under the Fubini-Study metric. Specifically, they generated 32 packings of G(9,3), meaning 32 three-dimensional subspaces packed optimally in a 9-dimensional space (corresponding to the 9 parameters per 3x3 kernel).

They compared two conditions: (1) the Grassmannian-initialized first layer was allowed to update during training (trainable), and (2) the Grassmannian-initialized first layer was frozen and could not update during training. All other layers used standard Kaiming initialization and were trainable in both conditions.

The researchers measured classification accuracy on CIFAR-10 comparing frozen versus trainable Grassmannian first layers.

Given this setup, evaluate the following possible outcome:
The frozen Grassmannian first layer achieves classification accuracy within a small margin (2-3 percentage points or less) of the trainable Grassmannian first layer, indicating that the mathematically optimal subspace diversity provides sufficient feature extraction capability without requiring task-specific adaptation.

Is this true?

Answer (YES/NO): YES